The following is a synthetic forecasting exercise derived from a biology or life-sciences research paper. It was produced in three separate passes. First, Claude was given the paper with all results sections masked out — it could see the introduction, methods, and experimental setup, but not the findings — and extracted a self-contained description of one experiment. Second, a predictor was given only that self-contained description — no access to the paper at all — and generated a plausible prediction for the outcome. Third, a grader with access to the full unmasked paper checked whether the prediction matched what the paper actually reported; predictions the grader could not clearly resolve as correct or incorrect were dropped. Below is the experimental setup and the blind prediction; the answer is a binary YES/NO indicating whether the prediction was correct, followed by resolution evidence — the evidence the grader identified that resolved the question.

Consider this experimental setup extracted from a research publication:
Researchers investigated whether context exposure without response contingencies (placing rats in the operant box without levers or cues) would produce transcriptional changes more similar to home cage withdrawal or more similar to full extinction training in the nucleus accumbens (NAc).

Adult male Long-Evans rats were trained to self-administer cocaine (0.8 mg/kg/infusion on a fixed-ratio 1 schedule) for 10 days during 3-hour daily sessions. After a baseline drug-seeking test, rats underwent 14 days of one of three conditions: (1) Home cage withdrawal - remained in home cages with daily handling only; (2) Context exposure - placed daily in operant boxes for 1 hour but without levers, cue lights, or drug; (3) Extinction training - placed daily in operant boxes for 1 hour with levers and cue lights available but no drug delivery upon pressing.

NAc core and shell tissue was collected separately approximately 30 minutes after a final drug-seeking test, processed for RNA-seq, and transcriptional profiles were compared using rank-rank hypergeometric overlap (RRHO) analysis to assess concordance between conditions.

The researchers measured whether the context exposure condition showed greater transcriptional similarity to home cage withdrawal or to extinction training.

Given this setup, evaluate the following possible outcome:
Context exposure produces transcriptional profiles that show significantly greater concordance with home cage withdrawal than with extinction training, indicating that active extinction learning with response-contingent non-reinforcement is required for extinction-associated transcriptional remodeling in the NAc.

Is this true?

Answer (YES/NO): NO